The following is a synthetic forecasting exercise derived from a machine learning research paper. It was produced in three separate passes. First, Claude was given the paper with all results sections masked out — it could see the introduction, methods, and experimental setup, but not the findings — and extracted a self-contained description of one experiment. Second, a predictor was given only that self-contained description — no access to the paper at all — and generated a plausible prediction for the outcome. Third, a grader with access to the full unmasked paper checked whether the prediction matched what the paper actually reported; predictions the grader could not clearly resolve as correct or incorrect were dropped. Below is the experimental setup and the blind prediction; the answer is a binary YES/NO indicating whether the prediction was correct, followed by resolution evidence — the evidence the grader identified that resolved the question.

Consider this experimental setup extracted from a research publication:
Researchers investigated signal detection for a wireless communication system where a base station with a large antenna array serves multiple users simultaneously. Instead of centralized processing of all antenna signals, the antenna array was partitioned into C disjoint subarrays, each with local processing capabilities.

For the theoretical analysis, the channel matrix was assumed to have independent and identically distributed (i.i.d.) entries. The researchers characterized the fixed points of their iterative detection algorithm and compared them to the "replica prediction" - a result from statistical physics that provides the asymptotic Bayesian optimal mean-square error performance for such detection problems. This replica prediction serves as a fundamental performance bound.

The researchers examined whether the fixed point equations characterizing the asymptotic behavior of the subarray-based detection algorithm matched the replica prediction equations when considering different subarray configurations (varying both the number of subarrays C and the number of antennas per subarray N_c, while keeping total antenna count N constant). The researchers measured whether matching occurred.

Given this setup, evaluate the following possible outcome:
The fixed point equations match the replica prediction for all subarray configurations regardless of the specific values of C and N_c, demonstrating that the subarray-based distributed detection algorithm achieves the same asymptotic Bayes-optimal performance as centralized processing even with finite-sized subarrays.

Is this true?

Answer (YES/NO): NO